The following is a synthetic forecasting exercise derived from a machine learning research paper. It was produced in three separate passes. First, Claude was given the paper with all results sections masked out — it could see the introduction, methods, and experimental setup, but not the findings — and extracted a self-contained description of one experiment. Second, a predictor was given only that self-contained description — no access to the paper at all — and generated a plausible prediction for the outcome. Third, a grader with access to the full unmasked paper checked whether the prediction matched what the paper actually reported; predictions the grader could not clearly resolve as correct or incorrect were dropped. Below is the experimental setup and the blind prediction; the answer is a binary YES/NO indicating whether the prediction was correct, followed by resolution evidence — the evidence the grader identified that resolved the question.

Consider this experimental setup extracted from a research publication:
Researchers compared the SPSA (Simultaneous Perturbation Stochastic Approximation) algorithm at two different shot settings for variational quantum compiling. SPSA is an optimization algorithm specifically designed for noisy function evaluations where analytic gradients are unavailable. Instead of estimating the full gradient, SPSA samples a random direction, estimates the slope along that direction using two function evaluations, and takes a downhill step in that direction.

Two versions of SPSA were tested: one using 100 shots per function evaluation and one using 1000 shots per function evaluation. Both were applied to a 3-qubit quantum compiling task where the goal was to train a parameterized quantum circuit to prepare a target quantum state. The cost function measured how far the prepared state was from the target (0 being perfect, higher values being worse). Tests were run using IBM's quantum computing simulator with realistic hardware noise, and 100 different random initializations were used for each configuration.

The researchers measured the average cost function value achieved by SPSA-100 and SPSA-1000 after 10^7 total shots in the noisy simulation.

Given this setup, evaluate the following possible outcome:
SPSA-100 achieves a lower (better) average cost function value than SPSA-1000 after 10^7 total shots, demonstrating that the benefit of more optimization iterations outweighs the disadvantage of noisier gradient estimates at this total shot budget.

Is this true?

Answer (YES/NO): YES